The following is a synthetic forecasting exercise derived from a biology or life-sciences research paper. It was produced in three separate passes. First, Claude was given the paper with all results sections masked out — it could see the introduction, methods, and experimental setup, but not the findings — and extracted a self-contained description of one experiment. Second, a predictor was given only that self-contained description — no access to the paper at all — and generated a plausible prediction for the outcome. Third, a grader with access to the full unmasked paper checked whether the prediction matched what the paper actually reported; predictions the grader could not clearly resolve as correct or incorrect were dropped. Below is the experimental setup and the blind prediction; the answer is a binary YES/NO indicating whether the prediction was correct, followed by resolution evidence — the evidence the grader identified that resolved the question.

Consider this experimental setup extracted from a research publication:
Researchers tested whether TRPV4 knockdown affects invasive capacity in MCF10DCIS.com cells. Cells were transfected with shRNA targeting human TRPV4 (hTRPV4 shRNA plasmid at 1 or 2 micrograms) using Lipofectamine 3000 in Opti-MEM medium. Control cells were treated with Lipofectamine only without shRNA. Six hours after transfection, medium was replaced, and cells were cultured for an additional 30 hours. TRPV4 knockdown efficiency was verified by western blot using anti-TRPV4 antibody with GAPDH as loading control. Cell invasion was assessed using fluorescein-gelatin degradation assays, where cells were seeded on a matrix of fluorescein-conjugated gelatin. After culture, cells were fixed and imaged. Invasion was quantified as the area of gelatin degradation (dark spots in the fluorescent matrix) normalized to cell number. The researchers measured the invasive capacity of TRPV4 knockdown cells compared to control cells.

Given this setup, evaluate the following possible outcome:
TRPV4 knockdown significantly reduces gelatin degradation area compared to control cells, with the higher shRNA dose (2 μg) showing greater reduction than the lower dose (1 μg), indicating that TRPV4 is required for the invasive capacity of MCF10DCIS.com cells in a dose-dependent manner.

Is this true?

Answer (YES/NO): NO